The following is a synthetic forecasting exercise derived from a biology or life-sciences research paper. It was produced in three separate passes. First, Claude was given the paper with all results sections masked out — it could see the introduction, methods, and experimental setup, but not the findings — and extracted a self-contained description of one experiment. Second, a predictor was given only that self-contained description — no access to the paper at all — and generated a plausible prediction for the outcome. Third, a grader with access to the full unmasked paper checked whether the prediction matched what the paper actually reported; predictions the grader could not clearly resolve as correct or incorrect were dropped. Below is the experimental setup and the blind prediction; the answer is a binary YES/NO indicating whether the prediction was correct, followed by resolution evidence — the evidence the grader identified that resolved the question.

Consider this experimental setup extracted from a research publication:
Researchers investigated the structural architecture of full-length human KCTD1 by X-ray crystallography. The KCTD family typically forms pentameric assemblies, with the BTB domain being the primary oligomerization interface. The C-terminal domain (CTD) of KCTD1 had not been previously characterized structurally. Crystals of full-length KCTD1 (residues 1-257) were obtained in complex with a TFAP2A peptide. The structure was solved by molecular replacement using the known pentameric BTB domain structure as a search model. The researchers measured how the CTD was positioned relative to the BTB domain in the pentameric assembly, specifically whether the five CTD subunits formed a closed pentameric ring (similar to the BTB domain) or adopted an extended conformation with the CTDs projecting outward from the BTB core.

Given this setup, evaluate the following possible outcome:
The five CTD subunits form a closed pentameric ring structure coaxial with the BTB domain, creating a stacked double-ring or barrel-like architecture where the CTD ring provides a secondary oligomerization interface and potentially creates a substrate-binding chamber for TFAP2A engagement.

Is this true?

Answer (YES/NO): YES